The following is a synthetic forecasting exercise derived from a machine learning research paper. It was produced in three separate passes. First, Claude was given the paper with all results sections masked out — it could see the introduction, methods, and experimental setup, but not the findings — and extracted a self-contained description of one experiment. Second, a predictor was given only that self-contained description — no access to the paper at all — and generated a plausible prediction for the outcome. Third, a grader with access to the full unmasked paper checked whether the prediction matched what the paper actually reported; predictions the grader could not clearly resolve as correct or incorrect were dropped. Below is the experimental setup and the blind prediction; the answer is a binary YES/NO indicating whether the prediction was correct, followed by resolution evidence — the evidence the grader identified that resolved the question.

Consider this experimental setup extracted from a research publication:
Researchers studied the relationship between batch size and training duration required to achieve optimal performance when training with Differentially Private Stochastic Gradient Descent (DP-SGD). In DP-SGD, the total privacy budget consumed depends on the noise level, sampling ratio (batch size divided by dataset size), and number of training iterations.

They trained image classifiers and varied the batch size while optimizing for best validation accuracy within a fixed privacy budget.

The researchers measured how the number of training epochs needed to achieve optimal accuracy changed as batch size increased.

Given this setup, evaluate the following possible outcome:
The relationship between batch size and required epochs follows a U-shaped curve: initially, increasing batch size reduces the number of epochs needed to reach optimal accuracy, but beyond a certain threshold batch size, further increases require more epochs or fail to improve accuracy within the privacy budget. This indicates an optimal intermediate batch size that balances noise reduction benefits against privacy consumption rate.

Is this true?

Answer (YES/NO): NO